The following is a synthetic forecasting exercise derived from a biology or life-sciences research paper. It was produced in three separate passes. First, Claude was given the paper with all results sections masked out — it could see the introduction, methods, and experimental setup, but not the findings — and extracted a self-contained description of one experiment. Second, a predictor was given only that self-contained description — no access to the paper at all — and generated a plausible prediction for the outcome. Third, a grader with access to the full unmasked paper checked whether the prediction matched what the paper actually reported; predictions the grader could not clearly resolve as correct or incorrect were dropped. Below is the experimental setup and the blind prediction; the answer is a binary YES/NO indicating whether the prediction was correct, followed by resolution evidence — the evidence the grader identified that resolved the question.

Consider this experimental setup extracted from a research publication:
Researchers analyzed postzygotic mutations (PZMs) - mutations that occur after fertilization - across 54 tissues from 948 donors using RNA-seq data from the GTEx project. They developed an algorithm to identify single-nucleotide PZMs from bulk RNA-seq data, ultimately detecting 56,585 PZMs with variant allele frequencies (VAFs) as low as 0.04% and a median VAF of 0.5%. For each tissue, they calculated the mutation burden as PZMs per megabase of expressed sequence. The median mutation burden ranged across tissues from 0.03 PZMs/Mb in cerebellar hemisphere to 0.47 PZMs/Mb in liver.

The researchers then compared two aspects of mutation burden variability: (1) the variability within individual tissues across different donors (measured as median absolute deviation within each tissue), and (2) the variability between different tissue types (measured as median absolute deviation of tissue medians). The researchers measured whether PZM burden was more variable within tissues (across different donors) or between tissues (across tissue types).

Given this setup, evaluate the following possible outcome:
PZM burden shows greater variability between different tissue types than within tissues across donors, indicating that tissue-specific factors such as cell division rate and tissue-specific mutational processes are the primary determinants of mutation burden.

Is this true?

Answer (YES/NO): NO